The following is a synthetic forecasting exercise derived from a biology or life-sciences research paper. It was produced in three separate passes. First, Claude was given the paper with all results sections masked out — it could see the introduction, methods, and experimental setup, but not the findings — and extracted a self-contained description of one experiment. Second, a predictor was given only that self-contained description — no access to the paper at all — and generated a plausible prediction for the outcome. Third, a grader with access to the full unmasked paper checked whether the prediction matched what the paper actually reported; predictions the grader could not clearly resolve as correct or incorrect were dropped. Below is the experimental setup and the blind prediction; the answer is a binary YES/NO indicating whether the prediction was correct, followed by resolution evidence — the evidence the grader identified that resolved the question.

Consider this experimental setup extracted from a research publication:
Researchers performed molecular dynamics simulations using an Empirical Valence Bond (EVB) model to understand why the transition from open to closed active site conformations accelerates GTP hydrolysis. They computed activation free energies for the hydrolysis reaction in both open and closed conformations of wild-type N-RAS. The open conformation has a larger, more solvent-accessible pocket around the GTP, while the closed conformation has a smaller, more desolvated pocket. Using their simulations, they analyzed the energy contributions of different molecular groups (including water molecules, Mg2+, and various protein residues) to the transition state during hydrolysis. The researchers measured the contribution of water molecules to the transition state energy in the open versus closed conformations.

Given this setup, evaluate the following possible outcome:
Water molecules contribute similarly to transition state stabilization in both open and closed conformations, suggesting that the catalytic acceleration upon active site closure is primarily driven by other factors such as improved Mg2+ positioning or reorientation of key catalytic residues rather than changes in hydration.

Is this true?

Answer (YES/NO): NO